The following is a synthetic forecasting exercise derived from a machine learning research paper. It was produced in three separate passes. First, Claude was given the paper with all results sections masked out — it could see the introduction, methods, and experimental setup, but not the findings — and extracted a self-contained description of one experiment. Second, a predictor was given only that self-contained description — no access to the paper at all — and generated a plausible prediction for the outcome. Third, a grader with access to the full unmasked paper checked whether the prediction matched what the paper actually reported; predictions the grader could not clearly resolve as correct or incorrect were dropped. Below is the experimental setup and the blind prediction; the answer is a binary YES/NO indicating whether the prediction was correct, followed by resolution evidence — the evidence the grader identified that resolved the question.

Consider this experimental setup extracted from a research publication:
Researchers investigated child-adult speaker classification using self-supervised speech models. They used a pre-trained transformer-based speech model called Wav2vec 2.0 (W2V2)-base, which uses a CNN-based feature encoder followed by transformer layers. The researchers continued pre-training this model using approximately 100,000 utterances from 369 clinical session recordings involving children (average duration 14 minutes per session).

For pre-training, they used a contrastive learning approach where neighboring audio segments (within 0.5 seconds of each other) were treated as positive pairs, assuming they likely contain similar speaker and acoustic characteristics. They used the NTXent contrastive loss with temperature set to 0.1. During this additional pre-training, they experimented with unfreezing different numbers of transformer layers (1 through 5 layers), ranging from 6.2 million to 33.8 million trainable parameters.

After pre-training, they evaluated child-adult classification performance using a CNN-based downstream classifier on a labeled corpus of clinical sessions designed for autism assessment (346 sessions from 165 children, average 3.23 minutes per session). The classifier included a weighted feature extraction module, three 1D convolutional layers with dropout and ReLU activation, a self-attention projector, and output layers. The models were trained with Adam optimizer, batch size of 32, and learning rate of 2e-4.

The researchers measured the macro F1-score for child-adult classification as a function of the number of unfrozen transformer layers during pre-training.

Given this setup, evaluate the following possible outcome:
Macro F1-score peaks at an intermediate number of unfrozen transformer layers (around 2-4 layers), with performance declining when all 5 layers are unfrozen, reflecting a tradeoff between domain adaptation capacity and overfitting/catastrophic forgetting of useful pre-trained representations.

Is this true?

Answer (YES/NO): YES